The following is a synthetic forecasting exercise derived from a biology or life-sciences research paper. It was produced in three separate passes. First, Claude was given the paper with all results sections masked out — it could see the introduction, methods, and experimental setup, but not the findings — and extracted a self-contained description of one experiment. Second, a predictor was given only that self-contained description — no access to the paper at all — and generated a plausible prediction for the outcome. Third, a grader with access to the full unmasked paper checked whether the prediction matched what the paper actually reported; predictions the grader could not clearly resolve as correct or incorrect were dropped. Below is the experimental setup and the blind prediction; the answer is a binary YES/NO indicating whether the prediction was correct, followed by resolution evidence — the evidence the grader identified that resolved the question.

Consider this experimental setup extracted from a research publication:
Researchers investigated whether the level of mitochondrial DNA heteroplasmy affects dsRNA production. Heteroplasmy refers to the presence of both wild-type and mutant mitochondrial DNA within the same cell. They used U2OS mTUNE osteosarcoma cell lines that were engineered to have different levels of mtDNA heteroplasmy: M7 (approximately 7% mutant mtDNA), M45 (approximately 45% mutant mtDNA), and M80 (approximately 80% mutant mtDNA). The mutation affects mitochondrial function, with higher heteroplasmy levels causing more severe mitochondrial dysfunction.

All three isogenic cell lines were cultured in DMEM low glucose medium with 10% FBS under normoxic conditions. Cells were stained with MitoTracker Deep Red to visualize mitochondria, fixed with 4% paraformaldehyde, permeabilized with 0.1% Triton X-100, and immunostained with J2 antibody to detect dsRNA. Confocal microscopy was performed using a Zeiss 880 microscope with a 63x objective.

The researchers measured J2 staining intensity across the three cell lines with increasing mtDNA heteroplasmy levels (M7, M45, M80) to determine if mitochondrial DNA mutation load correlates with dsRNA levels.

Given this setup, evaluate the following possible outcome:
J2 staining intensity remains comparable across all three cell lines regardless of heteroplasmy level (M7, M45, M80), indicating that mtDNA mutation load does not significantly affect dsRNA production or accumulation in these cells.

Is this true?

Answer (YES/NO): NO